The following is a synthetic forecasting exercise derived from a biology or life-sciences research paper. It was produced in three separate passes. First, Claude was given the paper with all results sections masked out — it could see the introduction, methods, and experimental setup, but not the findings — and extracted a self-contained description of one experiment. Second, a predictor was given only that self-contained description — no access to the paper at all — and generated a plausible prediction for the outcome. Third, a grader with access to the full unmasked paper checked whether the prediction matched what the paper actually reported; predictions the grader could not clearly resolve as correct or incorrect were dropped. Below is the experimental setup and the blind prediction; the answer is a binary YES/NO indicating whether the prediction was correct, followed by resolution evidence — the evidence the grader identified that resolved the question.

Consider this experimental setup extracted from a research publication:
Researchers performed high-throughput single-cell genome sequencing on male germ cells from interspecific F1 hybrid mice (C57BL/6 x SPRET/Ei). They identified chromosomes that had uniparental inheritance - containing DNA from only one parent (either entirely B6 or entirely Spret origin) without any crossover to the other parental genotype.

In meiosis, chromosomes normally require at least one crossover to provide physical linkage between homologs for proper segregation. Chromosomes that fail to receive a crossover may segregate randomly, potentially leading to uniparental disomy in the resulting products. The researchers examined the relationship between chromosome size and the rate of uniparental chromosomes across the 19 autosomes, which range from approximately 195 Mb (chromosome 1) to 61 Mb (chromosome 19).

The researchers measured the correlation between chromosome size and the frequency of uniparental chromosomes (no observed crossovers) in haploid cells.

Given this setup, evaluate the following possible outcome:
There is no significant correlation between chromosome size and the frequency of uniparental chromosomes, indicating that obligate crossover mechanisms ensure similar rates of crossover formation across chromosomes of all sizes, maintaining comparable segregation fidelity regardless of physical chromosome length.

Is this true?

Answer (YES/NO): NO